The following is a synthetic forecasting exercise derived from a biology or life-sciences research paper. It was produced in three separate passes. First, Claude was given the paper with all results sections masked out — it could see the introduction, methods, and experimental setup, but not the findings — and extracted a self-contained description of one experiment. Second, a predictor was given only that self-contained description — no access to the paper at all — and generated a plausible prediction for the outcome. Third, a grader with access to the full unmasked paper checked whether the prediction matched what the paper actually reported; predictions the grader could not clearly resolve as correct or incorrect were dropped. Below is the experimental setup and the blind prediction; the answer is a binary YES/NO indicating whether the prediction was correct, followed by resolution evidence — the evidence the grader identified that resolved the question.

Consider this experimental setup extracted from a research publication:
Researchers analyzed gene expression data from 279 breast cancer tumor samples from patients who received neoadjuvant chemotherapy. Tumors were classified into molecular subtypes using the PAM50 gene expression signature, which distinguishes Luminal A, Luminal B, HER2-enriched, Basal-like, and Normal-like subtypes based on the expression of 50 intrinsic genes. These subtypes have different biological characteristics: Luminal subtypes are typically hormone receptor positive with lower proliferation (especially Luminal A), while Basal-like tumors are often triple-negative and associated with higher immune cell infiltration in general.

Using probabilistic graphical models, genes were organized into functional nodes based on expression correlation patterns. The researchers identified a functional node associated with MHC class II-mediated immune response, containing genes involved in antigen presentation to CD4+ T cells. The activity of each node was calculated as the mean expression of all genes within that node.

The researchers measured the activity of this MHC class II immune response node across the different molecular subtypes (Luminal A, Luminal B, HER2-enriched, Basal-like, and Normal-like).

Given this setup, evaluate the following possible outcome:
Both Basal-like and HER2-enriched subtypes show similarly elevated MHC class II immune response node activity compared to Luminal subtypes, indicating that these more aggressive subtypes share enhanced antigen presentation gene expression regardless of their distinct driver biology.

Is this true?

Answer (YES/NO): NO